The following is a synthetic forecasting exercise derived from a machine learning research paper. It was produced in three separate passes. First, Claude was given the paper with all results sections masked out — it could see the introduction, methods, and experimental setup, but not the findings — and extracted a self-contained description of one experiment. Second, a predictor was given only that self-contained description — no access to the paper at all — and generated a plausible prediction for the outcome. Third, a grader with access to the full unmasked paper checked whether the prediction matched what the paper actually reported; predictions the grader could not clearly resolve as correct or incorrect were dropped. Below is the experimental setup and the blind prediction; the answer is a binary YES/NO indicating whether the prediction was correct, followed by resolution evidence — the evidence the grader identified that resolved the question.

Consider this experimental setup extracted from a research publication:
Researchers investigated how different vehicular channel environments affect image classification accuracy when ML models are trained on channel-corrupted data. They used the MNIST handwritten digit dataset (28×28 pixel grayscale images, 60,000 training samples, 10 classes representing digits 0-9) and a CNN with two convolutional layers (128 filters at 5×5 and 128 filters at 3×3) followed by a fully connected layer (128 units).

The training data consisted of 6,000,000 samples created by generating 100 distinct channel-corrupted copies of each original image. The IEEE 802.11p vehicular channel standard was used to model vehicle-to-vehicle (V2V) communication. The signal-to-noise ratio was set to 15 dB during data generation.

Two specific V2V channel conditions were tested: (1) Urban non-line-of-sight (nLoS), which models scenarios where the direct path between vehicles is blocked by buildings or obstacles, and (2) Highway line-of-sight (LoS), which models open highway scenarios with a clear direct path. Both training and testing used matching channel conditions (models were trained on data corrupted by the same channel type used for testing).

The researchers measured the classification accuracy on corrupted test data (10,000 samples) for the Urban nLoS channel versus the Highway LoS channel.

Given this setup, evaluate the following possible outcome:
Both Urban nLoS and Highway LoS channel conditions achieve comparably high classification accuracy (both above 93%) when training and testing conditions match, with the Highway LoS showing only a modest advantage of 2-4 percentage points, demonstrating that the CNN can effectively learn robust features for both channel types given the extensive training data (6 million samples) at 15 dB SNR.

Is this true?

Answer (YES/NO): NO